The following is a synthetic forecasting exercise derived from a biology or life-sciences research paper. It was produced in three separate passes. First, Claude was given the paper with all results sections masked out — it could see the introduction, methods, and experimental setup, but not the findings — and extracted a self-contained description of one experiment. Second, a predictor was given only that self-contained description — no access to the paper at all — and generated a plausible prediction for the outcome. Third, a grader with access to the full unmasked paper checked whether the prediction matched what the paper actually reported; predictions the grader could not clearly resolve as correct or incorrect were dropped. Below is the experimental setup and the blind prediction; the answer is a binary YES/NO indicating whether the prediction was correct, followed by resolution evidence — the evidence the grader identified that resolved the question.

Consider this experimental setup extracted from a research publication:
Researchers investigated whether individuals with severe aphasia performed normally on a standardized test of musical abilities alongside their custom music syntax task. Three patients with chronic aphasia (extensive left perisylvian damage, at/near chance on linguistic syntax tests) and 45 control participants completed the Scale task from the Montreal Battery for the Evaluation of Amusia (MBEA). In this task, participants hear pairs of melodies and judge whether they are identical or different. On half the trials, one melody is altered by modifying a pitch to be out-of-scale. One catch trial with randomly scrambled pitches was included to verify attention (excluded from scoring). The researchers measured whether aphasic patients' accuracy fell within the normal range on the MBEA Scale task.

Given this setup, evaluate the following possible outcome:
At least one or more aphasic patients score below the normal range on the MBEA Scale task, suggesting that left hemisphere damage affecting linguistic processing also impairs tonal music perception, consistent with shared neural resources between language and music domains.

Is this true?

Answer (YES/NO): NO